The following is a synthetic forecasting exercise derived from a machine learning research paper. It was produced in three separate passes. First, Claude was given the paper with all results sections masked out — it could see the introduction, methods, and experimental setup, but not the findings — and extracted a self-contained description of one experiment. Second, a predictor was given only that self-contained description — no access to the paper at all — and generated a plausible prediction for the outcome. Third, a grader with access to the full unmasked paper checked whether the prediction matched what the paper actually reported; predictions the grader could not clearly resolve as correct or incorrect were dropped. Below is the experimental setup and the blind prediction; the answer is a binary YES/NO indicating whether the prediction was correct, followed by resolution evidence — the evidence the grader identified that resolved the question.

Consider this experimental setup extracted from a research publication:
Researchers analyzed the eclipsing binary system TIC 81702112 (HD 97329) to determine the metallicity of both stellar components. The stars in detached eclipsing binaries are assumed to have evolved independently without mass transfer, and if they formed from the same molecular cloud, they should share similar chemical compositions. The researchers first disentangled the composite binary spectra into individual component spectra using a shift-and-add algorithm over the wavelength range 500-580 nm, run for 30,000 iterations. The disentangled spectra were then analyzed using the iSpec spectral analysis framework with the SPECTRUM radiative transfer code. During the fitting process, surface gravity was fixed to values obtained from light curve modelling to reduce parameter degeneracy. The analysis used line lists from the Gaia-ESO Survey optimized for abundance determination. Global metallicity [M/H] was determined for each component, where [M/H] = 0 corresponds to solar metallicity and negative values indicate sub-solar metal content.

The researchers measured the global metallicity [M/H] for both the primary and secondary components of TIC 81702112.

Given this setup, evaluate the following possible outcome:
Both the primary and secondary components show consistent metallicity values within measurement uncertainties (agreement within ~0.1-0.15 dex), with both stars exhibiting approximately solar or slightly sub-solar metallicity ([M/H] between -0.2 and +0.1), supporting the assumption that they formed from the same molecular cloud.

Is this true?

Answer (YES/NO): YES